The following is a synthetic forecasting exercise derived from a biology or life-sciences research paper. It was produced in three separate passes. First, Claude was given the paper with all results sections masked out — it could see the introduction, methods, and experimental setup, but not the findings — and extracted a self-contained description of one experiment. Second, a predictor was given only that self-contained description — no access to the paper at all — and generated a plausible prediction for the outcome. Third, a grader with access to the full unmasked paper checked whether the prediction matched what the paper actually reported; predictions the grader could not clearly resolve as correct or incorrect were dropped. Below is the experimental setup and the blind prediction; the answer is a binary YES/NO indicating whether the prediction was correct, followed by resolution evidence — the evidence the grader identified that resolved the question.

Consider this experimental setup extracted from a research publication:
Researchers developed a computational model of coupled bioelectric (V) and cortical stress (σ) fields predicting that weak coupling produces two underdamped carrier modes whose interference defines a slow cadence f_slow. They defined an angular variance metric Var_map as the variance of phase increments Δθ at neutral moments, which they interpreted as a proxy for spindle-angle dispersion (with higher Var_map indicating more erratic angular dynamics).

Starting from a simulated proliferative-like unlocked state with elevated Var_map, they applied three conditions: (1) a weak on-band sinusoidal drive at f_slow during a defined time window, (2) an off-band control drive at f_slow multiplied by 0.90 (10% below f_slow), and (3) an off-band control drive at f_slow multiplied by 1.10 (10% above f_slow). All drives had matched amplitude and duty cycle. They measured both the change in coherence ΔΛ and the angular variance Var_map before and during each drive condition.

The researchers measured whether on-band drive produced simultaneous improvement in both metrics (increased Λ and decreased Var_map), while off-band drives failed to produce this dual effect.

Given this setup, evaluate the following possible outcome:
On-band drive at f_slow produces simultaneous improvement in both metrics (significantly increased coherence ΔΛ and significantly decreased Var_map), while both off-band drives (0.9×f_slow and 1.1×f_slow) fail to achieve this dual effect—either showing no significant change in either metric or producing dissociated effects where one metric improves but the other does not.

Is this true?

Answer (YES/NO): YES